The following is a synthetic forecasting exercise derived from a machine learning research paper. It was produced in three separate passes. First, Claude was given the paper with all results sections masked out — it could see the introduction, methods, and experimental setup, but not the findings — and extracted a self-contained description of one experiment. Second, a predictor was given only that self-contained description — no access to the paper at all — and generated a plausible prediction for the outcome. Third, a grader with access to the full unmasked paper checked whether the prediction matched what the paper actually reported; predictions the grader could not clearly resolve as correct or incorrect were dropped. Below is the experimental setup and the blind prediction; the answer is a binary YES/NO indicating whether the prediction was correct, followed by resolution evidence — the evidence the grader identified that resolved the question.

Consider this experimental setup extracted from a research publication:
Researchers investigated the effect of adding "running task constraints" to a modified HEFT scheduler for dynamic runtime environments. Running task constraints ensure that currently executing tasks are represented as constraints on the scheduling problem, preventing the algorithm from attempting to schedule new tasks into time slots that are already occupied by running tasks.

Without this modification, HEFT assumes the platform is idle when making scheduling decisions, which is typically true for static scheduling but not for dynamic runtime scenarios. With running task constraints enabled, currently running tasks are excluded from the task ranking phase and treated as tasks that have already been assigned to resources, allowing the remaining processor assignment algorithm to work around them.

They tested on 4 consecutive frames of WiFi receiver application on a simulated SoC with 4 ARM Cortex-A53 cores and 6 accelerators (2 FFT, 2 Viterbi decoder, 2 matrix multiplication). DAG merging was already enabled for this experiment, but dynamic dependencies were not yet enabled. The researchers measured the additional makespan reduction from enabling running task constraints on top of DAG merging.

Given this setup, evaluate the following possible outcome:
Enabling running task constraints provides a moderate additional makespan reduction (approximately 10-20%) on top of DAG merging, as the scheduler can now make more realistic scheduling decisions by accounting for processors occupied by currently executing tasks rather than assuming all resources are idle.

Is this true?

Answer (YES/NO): NO